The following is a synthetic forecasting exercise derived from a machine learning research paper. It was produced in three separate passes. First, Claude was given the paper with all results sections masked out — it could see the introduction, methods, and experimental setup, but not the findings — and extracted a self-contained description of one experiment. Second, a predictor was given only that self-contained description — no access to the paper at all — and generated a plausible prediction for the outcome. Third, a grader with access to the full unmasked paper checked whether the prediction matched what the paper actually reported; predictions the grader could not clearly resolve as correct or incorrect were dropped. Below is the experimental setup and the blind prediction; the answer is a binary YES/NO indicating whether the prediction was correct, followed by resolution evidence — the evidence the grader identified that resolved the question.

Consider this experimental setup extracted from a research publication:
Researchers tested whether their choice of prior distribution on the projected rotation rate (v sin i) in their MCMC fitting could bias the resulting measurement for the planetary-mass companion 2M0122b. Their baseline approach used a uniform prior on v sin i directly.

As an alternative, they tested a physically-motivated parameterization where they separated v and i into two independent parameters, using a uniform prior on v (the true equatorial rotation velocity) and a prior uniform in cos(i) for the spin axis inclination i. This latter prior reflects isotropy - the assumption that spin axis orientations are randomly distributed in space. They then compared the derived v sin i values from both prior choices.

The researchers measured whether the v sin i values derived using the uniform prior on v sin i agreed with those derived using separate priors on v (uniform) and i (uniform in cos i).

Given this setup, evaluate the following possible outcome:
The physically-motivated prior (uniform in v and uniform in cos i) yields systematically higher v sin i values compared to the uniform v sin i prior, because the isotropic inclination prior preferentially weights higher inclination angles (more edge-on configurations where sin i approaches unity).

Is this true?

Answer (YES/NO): NO